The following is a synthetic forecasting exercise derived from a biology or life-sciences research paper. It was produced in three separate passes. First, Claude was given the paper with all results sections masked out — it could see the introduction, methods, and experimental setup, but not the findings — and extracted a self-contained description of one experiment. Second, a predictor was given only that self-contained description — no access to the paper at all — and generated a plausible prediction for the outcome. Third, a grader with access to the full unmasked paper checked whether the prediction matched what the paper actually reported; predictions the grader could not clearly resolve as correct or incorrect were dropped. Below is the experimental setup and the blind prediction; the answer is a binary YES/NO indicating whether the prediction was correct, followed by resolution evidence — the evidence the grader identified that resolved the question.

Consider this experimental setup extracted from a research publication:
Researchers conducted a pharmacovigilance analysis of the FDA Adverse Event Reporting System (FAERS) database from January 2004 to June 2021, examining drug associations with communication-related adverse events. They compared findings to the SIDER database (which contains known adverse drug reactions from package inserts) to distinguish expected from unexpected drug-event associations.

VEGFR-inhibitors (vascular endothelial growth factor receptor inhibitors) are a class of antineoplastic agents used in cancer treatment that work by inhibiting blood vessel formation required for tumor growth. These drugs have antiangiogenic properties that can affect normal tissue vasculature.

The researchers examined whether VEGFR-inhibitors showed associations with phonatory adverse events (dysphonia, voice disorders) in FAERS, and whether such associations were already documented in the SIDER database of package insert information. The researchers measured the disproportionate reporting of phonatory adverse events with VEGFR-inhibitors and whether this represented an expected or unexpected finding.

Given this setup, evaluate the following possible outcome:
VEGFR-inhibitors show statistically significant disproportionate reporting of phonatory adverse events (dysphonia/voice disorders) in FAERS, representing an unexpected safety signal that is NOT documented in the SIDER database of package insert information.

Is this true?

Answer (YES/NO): YES